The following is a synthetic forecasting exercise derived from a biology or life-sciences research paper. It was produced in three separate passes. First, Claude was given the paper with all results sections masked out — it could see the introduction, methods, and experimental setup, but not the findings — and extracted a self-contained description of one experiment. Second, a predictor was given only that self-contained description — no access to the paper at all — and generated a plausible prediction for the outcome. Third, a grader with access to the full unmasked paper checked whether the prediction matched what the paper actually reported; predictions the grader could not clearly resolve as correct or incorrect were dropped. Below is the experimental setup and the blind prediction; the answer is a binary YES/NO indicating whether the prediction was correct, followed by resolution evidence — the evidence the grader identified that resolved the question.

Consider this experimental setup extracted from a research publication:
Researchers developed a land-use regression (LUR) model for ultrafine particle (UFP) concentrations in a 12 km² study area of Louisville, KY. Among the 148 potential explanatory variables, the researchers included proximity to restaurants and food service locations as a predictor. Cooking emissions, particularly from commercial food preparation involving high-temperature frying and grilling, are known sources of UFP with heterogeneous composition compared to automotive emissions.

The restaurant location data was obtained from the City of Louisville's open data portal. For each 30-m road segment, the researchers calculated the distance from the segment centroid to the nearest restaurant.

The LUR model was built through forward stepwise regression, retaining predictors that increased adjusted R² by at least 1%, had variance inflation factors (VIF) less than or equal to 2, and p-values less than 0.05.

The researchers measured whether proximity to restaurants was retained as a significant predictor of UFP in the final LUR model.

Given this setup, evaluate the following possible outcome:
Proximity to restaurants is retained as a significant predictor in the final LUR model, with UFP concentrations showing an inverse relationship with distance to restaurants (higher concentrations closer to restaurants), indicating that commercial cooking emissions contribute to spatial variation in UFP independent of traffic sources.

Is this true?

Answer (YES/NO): YES